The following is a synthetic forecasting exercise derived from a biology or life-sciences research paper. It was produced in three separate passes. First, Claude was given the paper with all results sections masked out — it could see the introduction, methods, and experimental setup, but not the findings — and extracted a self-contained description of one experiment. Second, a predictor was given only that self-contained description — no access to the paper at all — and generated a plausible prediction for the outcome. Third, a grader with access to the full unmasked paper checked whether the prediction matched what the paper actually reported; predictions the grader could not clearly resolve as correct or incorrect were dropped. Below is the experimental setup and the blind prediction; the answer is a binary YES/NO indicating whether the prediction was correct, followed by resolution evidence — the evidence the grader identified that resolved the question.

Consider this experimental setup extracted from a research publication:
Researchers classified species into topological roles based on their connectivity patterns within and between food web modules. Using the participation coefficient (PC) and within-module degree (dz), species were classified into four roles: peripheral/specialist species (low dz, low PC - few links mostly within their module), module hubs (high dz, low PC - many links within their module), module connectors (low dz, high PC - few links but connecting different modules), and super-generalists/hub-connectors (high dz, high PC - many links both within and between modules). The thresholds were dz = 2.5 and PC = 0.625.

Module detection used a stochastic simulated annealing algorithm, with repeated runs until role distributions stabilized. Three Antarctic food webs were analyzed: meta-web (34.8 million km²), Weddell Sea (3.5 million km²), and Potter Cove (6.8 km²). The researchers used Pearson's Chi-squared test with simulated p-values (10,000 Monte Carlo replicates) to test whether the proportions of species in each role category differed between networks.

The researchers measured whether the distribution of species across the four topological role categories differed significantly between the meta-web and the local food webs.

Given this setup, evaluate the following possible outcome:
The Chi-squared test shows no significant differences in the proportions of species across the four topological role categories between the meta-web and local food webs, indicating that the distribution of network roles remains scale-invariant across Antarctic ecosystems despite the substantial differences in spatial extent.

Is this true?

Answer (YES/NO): NO